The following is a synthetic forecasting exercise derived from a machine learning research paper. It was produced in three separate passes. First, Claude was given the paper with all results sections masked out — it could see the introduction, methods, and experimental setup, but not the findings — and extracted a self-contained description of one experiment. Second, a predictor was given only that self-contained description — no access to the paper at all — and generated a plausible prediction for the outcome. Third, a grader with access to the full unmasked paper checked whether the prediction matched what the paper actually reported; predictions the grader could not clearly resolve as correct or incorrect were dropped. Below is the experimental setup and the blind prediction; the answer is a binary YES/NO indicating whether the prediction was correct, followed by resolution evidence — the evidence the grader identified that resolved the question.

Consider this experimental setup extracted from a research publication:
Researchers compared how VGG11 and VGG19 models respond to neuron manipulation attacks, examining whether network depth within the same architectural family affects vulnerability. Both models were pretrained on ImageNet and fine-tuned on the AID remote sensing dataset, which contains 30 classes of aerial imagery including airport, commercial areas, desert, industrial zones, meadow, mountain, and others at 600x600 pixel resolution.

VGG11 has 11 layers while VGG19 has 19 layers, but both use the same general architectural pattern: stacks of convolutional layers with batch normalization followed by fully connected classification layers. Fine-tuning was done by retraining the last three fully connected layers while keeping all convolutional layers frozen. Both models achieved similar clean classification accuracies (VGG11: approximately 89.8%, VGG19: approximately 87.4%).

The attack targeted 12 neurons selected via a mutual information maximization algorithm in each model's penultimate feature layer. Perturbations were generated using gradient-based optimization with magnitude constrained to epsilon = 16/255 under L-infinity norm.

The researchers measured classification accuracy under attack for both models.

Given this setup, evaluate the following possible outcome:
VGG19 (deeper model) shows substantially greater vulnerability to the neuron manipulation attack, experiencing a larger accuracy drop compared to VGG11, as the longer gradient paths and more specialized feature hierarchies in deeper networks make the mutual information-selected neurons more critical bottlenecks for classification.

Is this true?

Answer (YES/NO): YES